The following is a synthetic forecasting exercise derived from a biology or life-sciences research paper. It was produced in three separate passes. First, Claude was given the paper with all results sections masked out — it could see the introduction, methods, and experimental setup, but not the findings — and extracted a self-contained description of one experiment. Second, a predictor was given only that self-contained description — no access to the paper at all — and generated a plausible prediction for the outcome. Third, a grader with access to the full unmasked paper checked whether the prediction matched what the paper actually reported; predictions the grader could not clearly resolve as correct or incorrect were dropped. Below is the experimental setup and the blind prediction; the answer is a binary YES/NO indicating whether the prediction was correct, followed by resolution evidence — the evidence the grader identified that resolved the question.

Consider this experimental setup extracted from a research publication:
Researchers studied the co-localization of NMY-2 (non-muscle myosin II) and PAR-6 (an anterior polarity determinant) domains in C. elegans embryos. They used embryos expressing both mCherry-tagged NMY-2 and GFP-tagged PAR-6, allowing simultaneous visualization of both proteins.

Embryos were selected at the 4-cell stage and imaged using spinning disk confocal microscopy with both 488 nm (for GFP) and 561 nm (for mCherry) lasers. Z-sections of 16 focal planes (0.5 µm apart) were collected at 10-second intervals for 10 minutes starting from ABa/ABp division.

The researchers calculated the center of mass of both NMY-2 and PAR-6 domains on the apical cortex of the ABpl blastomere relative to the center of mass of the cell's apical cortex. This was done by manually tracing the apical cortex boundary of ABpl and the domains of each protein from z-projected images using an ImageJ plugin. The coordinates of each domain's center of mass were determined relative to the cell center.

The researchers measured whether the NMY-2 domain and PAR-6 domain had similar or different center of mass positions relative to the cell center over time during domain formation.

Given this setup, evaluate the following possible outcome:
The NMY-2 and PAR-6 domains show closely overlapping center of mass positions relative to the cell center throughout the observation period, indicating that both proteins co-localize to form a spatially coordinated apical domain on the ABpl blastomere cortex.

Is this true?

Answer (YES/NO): NO